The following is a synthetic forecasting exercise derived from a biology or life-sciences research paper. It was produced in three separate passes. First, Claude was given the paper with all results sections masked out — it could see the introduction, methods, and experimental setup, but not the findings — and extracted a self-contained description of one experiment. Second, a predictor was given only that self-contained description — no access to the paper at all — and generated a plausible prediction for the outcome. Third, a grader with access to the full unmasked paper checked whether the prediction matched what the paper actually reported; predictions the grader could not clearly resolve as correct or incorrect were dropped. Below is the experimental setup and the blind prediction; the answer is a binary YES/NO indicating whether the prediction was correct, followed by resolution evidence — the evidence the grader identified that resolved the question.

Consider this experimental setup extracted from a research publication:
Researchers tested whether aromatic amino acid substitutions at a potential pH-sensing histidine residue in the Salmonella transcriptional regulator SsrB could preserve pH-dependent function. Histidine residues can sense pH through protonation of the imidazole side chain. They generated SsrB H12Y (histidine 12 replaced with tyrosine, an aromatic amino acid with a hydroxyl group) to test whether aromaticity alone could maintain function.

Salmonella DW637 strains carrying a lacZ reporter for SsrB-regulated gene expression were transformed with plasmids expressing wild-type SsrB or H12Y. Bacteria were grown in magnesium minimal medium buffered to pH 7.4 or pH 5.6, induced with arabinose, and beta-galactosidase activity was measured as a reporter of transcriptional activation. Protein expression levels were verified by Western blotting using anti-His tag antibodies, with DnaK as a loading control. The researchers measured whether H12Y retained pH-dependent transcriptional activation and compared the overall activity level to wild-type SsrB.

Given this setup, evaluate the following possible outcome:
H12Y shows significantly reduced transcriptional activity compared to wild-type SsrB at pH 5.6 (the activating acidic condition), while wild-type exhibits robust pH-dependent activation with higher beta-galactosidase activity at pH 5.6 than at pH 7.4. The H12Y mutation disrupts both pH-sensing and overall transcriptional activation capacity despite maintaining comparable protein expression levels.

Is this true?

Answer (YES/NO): NO